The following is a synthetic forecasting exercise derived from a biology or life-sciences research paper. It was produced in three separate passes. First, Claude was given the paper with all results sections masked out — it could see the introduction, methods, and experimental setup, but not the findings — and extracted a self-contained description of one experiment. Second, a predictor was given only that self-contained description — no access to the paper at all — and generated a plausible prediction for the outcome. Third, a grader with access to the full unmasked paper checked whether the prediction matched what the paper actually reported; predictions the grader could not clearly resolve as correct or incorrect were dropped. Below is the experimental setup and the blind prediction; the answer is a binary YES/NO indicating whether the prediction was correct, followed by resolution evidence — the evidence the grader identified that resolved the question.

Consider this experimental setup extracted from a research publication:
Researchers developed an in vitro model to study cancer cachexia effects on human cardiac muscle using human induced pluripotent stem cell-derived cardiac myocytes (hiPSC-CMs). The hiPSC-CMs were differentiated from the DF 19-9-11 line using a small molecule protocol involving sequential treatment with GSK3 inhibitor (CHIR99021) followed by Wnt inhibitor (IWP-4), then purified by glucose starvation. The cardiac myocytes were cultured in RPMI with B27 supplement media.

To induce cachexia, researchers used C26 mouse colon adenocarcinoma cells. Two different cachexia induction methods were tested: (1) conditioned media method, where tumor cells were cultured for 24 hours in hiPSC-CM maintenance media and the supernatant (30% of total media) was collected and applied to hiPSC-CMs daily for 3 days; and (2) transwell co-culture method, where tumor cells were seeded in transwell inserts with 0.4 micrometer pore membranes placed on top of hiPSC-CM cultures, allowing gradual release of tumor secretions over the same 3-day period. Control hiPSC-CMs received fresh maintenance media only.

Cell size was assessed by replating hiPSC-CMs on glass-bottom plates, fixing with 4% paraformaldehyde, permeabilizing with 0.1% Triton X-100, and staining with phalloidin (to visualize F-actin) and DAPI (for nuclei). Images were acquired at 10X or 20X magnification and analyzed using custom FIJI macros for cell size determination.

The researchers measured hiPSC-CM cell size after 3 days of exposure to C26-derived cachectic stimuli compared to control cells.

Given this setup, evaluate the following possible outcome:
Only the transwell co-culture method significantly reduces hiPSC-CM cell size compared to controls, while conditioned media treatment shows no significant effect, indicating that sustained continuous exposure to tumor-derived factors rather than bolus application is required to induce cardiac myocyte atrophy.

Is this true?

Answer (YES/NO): NO